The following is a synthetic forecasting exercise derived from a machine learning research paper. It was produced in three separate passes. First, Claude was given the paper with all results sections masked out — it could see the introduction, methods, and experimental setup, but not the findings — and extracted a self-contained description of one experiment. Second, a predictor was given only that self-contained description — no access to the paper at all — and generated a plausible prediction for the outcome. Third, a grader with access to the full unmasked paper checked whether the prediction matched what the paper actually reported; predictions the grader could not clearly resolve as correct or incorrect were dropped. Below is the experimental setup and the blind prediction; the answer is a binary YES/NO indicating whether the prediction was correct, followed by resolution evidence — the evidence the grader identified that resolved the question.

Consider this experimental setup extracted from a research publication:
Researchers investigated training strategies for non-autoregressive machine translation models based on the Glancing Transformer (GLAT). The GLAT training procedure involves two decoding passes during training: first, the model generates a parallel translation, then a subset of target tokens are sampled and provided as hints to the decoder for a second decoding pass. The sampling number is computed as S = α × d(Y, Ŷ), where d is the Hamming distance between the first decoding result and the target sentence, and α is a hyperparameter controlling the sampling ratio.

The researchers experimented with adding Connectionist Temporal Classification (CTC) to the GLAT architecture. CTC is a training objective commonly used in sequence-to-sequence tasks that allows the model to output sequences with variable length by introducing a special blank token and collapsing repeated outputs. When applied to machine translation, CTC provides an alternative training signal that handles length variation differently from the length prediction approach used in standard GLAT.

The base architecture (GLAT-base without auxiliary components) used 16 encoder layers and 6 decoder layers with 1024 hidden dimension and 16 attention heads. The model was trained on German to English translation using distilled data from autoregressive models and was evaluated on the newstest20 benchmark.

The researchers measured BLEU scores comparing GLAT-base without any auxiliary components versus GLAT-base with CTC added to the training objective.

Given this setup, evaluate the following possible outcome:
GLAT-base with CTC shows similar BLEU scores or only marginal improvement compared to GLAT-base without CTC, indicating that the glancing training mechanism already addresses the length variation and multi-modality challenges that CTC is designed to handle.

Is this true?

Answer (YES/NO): NO